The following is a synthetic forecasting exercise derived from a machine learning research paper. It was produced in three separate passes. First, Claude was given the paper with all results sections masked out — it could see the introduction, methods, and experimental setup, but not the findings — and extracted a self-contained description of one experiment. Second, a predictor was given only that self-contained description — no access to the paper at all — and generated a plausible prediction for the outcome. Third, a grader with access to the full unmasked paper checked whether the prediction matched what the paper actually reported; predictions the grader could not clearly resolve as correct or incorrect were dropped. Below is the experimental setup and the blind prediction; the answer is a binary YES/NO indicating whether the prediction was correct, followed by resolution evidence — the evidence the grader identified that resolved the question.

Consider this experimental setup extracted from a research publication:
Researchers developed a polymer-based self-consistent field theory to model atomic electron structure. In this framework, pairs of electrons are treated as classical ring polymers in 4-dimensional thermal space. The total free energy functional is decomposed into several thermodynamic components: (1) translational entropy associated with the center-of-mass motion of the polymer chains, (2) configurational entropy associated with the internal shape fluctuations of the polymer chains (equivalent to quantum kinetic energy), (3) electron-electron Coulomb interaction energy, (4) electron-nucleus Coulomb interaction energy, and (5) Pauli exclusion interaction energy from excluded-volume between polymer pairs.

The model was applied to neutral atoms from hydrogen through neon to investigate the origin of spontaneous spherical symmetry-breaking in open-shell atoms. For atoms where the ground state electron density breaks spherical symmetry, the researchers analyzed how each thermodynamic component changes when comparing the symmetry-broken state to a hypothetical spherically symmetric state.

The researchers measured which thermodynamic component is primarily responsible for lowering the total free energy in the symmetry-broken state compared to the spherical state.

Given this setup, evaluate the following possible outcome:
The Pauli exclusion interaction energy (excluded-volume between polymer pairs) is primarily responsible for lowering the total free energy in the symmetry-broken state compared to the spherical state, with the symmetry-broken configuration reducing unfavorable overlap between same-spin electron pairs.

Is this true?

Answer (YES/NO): NO